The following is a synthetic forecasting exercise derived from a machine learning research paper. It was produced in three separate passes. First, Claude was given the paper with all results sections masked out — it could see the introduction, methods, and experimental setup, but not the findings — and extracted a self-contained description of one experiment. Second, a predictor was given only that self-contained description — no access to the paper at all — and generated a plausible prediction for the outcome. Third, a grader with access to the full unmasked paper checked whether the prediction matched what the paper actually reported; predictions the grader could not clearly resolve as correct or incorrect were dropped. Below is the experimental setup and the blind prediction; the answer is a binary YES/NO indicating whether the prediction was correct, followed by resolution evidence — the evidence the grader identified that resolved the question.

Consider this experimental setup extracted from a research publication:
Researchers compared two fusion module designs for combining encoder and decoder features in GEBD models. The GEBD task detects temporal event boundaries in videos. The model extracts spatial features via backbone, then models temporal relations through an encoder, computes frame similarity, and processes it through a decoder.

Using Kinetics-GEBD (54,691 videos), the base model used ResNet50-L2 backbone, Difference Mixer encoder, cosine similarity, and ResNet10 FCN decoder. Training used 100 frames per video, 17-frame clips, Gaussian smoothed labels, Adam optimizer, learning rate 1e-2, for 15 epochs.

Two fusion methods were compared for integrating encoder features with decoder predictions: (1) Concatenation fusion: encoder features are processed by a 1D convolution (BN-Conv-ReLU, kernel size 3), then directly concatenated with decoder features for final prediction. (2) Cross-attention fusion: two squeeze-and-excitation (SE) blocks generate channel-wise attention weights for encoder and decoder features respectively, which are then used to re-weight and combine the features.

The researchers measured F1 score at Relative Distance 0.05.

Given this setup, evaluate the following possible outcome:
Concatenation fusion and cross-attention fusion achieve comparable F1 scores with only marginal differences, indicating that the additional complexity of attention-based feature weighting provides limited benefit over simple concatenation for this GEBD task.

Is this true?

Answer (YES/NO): YES